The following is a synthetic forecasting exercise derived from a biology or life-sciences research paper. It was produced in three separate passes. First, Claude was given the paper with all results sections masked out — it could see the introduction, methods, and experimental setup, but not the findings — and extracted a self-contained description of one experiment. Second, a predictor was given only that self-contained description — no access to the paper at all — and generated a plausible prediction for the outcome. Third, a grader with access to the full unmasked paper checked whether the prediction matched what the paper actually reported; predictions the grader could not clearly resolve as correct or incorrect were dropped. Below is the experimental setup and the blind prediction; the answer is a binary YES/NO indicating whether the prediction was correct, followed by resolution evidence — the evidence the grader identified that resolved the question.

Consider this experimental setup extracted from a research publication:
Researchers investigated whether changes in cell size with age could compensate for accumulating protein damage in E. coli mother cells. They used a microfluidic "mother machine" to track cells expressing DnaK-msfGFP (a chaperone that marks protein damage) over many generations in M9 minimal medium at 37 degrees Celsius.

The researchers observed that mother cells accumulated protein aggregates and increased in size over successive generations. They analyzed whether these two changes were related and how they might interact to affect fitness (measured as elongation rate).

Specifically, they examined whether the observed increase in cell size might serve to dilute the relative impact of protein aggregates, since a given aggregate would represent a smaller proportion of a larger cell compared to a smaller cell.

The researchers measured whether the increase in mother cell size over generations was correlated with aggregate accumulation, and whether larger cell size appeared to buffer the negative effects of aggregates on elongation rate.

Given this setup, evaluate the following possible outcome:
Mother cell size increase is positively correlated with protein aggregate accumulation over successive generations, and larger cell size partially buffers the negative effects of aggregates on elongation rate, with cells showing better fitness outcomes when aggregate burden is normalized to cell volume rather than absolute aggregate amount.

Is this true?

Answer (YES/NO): YES